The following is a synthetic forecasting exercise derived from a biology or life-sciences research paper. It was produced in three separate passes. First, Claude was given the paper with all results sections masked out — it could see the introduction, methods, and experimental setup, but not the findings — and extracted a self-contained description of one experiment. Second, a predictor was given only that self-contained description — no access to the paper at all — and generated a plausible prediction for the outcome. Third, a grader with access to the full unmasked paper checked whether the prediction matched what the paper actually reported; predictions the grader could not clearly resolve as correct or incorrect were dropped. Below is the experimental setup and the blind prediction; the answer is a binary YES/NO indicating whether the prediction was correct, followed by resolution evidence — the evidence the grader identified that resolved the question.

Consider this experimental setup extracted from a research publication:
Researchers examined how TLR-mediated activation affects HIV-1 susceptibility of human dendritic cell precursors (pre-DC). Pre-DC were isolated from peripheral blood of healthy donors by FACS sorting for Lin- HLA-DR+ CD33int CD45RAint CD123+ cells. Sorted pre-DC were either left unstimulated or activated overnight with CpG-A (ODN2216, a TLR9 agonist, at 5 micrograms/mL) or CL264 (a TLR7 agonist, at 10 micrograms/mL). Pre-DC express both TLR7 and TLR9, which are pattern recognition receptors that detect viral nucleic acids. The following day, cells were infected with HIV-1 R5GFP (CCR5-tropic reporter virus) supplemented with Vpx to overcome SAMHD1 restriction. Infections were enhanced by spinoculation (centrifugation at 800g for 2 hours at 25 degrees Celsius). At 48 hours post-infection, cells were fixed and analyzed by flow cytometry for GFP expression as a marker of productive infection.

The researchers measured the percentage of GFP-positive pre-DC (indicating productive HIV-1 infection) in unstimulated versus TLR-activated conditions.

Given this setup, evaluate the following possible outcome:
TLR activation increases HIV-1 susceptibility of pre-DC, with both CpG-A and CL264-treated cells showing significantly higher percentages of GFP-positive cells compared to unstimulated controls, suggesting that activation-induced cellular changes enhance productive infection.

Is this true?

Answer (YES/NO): NO